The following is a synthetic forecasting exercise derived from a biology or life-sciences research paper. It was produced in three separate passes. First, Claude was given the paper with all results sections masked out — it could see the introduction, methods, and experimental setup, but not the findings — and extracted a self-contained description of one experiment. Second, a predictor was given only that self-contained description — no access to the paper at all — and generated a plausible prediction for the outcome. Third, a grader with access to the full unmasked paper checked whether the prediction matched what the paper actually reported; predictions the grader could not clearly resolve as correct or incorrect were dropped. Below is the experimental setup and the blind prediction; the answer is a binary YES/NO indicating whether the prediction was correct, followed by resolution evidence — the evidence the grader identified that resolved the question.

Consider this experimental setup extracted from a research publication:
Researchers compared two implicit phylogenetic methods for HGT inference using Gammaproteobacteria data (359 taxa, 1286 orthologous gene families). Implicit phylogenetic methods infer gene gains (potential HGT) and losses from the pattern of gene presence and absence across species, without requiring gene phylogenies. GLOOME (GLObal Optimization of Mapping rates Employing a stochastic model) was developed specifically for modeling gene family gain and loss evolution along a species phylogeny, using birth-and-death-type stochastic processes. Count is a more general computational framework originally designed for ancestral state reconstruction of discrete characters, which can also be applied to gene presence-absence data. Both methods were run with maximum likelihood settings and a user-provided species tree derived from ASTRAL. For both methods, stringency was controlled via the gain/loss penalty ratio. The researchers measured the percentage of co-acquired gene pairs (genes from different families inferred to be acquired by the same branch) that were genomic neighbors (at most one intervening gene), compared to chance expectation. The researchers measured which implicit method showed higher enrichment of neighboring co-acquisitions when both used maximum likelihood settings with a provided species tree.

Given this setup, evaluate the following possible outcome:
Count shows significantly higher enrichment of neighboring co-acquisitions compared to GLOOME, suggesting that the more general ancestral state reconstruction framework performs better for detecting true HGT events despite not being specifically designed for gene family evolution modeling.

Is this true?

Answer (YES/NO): NO